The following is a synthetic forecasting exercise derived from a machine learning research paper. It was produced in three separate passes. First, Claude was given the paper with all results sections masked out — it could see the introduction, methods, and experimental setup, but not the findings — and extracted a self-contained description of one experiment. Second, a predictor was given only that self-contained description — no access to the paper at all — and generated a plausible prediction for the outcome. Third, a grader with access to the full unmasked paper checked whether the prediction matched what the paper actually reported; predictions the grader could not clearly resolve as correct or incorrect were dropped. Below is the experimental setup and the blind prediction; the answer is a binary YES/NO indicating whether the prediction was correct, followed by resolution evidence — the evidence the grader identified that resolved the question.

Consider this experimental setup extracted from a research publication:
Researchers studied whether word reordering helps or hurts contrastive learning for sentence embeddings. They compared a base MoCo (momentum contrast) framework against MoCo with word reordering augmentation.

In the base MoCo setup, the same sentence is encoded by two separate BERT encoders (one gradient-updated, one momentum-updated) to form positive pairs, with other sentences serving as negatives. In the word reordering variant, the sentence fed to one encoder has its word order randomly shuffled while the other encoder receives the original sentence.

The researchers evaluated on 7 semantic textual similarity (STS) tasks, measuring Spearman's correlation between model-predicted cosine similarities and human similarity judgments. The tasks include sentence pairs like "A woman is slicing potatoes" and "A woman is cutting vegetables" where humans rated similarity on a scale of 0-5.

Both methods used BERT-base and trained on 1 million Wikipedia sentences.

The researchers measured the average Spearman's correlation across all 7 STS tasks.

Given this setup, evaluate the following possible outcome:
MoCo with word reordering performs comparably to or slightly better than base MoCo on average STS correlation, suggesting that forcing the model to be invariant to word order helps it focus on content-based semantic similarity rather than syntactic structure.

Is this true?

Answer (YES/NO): NO